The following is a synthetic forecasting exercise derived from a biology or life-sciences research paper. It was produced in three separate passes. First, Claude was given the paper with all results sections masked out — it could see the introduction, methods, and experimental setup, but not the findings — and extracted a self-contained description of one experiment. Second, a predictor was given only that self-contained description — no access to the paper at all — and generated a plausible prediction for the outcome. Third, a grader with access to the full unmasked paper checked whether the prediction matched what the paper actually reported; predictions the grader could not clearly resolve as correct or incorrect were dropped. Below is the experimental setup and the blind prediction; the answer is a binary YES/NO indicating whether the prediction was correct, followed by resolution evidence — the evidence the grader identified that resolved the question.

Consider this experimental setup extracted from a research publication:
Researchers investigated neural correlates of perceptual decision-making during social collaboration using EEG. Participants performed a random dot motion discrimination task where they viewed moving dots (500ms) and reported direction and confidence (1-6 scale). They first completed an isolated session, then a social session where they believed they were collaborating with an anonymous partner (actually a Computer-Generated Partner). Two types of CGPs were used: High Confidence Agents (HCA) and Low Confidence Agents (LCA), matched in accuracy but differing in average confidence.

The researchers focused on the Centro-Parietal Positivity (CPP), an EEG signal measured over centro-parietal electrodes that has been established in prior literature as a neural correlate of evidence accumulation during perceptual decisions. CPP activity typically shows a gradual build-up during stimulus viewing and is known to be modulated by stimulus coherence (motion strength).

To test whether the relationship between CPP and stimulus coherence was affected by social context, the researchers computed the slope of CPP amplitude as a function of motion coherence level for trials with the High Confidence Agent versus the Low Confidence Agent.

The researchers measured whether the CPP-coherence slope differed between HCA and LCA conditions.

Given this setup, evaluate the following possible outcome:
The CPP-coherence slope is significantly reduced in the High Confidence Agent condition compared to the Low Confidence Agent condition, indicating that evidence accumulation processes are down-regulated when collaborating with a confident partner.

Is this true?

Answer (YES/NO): NO